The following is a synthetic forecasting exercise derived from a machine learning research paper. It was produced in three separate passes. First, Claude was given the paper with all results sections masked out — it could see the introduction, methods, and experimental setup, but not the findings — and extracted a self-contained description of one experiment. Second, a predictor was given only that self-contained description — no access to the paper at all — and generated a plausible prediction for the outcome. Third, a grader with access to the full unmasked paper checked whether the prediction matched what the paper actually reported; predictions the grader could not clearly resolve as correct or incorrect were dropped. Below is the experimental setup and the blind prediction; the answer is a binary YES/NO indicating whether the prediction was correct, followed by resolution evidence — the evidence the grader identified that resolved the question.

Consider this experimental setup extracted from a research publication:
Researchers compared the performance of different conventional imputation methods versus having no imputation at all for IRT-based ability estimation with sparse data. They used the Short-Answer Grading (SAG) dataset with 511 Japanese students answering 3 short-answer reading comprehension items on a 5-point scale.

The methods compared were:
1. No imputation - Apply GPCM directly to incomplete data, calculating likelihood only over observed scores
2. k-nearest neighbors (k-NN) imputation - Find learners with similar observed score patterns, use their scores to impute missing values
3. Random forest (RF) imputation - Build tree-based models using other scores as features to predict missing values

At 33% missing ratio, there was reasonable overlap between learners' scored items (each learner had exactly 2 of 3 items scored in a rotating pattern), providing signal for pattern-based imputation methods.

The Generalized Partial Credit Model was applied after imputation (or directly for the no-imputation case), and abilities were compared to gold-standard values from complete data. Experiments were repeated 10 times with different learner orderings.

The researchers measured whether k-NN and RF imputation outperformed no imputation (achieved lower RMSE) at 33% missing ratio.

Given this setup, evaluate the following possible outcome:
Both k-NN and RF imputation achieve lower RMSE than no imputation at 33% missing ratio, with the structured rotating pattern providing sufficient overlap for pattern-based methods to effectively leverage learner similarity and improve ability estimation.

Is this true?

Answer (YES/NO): NO